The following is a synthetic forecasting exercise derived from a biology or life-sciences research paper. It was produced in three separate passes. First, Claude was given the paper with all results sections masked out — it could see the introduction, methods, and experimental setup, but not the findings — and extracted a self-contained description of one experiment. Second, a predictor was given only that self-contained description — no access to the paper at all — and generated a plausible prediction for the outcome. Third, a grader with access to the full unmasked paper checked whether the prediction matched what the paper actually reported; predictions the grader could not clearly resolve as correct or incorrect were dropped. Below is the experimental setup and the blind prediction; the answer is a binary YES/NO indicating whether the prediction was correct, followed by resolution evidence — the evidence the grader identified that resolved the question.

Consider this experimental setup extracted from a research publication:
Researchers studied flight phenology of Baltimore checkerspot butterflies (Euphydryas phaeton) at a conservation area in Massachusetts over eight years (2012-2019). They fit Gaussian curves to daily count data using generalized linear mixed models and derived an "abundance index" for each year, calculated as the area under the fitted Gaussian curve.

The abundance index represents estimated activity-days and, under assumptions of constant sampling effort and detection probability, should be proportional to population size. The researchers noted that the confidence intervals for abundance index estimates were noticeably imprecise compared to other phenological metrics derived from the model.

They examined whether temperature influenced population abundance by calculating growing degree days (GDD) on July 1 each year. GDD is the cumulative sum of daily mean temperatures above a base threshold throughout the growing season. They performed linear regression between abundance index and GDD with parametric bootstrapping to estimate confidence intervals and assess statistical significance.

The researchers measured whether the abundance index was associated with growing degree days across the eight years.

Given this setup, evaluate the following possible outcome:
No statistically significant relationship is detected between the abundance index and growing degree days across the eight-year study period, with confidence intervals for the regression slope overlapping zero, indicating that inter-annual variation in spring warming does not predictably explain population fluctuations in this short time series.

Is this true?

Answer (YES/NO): YES